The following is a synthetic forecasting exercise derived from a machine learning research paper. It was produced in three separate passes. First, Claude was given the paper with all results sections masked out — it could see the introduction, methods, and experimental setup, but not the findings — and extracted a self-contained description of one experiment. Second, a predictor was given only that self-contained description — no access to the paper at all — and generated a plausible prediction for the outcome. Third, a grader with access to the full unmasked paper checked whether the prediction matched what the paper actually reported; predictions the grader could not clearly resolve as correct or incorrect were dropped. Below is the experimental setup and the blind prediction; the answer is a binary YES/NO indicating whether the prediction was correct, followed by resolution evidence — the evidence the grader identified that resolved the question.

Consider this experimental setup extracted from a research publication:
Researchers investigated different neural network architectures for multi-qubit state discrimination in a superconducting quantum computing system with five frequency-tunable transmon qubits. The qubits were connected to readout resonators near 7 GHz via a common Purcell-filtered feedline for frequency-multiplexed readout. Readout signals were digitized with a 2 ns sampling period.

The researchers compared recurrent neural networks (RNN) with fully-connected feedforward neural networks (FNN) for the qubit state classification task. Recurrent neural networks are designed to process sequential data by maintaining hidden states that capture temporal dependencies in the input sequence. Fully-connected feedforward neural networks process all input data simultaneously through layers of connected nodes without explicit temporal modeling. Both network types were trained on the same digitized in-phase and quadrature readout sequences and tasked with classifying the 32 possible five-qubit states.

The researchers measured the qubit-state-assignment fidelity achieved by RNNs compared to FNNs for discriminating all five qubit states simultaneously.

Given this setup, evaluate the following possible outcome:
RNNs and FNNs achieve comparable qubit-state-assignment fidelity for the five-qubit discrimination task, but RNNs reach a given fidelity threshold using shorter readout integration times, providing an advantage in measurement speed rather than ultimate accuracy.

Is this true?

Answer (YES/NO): NO